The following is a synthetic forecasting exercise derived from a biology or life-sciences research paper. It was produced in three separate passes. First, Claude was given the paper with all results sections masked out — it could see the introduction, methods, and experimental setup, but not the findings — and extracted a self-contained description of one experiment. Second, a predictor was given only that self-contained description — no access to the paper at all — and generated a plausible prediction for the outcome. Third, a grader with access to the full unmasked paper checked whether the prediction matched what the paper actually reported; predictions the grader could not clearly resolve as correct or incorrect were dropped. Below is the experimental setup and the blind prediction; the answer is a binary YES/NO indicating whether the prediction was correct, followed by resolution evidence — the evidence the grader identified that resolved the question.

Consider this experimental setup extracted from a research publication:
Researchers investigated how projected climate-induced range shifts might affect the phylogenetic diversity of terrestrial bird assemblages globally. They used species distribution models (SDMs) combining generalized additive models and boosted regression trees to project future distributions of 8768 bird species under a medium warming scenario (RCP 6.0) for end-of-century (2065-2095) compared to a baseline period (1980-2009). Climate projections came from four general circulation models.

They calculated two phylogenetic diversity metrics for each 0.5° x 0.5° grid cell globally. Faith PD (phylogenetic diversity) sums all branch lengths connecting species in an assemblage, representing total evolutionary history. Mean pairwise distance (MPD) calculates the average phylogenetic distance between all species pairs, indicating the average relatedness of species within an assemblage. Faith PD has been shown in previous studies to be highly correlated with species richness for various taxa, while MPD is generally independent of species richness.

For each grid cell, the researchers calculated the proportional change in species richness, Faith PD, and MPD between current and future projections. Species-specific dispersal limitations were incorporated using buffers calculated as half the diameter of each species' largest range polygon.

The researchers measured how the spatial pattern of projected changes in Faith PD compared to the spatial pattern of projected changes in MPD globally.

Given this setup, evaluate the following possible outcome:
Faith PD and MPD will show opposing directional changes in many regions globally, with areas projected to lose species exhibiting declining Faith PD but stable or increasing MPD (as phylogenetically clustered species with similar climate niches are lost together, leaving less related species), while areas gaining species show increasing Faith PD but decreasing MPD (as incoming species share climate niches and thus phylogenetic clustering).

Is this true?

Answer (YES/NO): YES